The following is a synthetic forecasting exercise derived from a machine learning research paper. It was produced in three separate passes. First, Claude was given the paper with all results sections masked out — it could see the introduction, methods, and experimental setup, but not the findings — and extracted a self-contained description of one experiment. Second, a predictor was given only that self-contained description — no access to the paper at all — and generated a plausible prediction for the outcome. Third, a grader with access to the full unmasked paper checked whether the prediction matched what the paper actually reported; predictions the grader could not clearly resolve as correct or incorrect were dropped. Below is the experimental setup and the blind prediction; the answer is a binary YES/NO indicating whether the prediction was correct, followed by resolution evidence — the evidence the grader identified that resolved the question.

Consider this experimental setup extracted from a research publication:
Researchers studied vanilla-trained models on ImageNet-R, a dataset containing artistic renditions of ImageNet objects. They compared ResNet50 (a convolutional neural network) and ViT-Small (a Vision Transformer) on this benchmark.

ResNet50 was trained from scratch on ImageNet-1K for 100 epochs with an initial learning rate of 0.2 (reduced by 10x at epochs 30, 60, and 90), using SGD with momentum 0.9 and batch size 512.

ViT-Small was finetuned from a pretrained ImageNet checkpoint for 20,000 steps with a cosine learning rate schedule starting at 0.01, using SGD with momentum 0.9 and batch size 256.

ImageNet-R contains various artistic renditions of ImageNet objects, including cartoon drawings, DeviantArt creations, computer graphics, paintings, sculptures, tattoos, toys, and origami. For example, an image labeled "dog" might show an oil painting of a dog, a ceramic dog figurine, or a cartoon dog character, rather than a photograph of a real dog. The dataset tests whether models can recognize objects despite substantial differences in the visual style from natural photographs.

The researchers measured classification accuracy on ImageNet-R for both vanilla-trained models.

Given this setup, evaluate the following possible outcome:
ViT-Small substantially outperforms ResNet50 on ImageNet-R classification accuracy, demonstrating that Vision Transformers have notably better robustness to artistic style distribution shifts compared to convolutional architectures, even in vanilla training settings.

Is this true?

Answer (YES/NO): NO